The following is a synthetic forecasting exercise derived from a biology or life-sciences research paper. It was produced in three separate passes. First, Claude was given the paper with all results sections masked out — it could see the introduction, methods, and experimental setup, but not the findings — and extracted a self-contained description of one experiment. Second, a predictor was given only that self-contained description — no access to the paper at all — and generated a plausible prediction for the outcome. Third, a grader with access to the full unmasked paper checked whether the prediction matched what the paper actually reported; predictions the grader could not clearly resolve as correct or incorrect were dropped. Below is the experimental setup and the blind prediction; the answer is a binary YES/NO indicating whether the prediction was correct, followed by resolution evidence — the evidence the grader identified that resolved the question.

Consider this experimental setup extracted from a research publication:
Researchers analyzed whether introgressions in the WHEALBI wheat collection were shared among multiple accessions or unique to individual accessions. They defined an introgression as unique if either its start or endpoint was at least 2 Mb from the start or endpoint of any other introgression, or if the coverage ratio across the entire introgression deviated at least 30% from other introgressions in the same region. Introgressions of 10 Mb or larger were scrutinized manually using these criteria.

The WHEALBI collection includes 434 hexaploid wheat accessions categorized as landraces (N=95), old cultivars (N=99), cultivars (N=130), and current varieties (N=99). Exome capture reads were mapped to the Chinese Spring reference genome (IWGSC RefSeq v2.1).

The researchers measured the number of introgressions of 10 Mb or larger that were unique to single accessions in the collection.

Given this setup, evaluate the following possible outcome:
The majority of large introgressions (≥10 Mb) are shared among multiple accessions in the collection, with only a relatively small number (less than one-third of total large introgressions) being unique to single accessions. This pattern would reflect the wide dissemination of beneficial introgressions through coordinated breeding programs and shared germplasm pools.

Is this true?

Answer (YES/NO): NO